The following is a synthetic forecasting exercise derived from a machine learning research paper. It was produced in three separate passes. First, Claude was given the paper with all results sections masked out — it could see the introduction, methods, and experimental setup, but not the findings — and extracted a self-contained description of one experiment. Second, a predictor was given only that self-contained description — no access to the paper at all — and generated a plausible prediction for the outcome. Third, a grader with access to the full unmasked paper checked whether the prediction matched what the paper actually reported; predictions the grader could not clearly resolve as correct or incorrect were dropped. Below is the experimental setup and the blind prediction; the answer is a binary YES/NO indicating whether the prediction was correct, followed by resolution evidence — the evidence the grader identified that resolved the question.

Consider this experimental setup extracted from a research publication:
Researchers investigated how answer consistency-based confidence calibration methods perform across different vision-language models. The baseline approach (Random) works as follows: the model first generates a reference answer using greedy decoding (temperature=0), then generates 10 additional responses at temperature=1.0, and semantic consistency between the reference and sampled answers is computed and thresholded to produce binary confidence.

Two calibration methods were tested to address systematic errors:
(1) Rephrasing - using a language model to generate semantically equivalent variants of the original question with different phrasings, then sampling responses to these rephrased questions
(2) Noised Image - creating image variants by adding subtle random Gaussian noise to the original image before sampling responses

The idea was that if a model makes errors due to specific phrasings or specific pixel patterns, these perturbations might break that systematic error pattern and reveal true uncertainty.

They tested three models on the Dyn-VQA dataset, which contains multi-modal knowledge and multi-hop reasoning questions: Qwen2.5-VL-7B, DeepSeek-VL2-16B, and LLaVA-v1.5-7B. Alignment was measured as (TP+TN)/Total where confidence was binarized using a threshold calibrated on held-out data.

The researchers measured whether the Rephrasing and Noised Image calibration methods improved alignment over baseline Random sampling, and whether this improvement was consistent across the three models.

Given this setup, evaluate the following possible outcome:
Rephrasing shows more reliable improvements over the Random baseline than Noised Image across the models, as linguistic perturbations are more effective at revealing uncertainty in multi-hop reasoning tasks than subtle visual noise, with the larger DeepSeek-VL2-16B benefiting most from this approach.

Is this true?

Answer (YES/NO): NO